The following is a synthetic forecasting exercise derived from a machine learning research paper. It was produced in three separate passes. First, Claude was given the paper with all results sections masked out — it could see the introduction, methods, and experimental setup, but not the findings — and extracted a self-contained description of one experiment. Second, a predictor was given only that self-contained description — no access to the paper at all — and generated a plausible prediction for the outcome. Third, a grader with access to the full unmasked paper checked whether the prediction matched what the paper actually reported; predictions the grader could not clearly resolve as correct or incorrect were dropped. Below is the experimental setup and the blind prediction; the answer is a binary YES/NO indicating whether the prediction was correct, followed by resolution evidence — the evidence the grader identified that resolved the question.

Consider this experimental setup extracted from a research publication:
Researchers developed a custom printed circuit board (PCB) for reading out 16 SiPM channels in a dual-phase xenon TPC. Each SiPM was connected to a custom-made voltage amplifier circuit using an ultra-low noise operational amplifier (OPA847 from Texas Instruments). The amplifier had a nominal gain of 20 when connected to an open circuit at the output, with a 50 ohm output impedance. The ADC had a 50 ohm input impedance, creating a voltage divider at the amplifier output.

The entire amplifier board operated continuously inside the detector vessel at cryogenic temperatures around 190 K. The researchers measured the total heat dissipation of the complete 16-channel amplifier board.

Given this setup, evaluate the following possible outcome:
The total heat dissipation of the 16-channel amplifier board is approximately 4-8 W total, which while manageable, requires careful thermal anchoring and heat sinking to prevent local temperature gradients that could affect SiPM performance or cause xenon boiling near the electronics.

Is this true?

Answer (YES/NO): NO